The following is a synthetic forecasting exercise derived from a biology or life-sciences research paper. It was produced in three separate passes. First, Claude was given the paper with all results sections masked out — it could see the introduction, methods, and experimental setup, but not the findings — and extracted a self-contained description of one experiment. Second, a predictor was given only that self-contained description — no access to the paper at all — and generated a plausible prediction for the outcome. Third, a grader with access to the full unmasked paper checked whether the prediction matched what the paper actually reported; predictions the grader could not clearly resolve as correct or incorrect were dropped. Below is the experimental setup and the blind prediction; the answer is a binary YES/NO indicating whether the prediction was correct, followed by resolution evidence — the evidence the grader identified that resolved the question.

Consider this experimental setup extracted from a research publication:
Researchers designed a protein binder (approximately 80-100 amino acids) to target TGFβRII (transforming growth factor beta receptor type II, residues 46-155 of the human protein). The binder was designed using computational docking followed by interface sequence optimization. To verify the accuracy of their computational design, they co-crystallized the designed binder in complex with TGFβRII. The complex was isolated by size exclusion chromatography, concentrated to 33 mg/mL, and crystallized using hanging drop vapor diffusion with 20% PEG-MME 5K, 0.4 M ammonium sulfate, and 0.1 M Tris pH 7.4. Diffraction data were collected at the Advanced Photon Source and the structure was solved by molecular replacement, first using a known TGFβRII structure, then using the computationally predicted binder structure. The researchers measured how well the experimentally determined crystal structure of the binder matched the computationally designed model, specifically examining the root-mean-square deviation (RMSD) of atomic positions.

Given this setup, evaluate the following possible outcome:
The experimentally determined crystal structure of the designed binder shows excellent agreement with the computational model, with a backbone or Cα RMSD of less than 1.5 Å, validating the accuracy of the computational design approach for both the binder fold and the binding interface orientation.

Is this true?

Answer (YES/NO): YES